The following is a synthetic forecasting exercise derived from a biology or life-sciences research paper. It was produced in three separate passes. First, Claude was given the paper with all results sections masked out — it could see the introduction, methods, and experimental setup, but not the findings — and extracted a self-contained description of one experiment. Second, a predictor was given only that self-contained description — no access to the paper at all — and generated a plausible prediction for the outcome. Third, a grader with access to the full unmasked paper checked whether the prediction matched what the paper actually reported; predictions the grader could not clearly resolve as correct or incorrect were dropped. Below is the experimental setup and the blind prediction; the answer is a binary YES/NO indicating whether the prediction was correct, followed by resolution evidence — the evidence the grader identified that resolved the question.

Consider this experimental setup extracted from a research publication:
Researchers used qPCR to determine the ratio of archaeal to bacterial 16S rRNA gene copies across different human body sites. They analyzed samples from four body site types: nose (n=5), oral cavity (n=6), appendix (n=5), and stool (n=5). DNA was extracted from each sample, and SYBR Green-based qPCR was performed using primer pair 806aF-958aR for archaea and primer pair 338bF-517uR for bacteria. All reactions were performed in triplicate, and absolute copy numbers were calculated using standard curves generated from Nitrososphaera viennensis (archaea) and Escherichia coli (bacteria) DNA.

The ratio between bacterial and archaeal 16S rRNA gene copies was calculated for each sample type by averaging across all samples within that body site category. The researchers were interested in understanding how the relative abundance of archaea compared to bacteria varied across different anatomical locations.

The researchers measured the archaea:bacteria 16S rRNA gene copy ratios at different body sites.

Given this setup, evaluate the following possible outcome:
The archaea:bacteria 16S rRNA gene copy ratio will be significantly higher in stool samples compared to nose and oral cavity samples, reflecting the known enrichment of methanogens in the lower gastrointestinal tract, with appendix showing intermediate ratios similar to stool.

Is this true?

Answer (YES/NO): NO